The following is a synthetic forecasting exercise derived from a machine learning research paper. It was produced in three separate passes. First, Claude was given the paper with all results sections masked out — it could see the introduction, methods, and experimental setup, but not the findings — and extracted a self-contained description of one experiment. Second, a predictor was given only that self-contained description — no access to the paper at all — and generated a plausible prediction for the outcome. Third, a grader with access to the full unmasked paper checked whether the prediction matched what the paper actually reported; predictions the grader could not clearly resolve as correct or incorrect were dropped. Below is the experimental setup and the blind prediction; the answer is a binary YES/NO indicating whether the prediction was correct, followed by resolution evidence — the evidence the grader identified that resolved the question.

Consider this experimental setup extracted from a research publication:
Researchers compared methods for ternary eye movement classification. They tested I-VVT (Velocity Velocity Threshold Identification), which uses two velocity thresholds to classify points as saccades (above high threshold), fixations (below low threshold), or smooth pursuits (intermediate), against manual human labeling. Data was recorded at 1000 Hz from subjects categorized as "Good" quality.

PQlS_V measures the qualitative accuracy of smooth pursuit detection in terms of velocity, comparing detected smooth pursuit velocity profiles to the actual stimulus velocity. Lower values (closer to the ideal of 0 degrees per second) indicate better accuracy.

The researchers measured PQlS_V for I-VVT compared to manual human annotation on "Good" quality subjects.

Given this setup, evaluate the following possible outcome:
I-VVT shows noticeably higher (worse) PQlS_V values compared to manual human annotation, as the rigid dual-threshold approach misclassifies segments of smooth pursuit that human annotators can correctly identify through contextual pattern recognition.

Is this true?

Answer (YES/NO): NO